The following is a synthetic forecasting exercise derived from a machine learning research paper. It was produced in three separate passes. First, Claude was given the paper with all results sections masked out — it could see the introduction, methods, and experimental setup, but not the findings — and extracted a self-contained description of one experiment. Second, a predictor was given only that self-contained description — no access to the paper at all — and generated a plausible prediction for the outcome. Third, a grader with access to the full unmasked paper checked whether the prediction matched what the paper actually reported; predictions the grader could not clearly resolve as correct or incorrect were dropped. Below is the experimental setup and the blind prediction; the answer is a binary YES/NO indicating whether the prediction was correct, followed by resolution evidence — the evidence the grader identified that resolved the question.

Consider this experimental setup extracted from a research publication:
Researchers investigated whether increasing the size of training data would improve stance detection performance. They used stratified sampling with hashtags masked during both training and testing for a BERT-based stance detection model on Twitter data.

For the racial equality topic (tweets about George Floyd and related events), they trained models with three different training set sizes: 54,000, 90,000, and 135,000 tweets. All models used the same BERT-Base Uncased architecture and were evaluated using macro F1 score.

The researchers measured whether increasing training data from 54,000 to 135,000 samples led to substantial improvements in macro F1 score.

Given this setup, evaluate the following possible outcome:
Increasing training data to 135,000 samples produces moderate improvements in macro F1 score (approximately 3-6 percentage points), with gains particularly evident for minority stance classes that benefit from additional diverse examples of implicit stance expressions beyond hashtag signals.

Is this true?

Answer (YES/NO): NO